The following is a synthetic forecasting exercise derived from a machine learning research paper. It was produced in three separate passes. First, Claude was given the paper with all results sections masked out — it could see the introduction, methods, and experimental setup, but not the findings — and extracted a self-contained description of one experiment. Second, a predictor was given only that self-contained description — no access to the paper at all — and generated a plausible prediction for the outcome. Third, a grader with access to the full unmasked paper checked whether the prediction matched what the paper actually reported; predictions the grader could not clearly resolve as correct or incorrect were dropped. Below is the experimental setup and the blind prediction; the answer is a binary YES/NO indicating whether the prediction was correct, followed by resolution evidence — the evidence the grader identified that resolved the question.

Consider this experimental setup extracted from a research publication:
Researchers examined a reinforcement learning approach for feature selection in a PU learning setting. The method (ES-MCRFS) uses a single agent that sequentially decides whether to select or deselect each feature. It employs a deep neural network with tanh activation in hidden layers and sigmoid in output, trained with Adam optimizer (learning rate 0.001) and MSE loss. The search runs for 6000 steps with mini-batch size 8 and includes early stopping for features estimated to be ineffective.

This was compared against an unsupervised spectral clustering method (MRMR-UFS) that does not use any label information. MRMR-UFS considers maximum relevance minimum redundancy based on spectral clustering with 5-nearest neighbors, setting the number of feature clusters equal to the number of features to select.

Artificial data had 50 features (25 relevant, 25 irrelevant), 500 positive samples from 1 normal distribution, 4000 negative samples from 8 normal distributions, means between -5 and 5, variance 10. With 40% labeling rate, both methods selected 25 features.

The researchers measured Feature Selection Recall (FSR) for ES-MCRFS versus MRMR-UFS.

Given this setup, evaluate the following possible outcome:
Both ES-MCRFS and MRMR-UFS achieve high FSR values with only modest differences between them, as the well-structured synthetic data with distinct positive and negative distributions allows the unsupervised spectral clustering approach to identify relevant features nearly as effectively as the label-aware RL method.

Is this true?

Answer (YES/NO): NO